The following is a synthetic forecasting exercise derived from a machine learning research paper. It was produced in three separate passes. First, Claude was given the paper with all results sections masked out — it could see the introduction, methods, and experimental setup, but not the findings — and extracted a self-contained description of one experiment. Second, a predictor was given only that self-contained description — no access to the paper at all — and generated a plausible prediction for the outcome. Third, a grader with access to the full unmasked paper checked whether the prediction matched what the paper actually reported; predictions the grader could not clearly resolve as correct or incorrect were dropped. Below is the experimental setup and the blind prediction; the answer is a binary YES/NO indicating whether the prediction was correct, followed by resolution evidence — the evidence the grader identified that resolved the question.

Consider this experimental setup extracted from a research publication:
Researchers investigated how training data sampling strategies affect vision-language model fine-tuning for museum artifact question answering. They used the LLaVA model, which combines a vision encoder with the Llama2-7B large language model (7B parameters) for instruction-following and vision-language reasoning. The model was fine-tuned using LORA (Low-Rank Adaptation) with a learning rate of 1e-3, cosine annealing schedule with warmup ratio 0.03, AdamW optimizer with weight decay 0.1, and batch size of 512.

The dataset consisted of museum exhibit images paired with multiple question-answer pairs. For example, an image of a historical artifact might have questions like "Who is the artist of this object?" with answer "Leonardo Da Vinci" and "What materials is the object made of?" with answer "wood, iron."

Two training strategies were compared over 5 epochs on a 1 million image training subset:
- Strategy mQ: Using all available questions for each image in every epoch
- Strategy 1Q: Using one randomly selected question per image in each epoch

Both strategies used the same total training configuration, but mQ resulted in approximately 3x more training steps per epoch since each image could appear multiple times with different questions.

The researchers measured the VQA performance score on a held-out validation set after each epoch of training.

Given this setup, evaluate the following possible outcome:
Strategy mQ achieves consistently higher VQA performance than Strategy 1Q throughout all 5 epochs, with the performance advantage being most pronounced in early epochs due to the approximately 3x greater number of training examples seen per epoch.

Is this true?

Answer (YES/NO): NO